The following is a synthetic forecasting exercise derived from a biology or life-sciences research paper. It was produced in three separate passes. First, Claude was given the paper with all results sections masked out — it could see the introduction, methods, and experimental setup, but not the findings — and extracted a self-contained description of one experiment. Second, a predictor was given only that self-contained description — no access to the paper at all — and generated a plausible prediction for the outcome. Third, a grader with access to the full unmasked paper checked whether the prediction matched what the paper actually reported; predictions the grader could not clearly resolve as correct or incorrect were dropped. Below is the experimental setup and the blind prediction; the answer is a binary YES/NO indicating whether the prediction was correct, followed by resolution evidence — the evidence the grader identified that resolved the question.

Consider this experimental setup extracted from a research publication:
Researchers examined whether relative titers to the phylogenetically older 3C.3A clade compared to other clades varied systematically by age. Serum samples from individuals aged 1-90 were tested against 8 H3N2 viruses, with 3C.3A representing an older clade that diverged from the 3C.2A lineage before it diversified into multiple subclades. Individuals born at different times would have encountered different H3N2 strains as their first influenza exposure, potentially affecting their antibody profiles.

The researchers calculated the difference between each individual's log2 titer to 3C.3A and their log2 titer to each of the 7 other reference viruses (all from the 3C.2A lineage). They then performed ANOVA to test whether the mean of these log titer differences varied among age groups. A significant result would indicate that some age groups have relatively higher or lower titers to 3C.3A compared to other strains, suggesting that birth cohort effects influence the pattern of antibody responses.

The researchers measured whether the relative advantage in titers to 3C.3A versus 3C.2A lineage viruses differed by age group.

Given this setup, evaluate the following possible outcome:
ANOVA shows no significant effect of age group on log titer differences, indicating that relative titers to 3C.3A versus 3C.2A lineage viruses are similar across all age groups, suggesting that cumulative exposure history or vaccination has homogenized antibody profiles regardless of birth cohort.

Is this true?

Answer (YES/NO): NO